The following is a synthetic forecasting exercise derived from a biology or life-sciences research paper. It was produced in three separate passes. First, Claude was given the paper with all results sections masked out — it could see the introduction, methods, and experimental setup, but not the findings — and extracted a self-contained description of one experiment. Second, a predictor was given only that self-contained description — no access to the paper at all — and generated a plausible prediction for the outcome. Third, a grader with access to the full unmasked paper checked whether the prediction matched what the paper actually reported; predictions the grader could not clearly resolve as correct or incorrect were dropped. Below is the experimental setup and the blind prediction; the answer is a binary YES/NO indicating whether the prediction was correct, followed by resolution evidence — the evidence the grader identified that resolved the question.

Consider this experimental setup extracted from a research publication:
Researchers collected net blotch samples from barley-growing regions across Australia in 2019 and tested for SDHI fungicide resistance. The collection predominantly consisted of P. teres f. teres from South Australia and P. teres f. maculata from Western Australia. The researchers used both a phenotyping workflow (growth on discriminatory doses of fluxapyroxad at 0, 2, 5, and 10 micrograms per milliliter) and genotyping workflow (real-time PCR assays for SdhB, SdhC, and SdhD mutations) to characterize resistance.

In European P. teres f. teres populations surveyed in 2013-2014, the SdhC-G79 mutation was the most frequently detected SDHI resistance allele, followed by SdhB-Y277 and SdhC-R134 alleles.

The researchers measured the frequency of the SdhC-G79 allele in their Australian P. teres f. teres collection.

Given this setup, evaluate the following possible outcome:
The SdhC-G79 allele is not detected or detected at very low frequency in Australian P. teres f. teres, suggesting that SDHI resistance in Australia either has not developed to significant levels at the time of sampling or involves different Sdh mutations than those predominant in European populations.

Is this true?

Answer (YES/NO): YES